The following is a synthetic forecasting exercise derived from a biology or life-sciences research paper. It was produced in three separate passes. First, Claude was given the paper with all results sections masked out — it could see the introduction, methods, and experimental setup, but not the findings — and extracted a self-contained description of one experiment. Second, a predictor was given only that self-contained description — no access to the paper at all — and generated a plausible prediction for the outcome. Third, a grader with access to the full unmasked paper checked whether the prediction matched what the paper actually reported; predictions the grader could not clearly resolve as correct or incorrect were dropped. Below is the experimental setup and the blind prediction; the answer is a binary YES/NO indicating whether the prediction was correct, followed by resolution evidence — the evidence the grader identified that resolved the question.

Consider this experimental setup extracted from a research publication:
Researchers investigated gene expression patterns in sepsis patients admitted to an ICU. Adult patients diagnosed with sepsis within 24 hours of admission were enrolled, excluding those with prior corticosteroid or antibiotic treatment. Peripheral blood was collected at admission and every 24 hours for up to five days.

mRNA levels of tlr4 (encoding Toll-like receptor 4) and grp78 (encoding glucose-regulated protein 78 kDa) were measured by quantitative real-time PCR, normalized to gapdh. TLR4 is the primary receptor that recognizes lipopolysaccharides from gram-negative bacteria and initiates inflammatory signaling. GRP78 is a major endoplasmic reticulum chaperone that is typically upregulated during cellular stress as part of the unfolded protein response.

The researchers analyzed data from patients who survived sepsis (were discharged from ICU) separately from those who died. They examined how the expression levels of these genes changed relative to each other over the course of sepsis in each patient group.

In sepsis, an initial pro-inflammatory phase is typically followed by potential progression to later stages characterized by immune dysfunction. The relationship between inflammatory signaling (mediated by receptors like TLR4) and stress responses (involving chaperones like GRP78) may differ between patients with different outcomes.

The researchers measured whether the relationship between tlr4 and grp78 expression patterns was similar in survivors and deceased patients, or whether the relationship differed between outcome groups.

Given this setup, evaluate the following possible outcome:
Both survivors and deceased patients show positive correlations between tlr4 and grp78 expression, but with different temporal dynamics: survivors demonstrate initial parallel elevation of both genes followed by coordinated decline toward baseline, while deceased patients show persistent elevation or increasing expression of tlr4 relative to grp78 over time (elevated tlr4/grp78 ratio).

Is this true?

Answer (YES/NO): NO